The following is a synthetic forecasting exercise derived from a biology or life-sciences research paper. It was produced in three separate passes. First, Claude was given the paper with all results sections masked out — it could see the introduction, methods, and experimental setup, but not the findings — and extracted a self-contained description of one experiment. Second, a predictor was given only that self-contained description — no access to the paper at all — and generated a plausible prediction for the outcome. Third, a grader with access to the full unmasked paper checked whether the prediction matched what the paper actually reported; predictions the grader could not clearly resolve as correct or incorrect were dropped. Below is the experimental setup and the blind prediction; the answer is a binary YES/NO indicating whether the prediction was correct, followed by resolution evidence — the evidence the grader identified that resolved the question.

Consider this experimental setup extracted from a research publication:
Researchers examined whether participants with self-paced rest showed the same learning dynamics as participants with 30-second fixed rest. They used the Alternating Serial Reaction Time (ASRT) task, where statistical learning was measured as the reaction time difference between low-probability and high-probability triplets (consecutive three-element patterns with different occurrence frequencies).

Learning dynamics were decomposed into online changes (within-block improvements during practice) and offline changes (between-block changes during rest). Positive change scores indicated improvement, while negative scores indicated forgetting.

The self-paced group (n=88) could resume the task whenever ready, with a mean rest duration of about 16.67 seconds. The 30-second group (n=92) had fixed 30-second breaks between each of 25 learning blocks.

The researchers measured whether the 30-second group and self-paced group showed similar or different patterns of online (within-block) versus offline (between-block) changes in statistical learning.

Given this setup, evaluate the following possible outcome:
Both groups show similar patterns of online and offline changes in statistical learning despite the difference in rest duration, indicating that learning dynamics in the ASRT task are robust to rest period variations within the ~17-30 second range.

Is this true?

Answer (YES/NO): YES